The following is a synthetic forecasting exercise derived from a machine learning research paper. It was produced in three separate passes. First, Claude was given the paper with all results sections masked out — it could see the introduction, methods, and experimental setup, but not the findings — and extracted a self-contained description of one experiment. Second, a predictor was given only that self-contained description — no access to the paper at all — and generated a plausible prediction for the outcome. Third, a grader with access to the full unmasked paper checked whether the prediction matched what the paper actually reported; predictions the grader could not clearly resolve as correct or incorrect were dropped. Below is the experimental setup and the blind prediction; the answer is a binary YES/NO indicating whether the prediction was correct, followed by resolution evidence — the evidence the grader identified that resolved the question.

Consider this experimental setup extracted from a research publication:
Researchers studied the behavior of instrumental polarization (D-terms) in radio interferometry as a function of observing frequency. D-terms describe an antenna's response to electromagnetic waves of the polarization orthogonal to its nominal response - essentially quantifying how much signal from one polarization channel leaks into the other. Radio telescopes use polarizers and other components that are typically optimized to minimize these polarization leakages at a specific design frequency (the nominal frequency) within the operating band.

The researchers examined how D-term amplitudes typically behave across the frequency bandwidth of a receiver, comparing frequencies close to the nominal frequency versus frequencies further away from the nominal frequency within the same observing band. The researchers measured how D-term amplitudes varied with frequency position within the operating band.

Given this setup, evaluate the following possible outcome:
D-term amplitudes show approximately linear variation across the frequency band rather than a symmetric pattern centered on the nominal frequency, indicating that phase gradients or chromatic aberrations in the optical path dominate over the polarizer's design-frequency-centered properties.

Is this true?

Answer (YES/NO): NO